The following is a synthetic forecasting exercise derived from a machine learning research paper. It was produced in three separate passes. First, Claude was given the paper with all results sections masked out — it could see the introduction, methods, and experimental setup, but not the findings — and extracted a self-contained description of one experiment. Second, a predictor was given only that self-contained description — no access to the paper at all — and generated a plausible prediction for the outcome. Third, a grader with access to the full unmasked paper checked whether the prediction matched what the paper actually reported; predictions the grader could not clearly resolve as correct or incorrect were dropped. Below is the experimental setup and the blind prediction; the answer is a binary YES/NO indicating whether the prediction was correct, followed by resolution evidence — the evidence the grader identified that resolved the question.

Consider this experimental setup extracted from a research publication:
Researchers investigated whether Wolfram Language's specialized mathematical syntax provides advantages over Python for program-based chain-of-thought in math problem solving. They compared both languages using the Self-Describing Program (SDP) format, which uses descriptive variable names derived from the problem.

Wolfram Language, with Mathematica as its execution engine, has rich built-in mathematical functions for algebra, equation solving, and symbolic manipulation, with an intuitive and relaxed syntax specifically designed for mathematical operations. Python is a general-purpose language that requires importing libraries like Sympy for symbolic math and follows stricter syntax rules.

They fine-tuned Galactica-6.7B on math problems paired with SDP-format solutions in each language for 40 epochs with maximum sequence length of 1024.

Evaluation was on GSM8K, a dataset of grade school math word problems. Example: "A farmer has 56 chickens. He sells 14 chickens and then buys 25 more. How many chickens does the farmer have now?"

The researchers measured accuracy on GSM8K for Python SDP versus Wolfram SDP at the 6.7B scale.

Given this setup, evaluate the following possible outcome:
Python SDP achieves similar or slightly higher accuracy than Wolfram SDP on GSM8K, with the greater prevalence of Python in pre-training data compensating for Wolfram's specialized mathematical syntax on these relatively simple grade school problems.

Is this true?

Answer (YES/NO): NO